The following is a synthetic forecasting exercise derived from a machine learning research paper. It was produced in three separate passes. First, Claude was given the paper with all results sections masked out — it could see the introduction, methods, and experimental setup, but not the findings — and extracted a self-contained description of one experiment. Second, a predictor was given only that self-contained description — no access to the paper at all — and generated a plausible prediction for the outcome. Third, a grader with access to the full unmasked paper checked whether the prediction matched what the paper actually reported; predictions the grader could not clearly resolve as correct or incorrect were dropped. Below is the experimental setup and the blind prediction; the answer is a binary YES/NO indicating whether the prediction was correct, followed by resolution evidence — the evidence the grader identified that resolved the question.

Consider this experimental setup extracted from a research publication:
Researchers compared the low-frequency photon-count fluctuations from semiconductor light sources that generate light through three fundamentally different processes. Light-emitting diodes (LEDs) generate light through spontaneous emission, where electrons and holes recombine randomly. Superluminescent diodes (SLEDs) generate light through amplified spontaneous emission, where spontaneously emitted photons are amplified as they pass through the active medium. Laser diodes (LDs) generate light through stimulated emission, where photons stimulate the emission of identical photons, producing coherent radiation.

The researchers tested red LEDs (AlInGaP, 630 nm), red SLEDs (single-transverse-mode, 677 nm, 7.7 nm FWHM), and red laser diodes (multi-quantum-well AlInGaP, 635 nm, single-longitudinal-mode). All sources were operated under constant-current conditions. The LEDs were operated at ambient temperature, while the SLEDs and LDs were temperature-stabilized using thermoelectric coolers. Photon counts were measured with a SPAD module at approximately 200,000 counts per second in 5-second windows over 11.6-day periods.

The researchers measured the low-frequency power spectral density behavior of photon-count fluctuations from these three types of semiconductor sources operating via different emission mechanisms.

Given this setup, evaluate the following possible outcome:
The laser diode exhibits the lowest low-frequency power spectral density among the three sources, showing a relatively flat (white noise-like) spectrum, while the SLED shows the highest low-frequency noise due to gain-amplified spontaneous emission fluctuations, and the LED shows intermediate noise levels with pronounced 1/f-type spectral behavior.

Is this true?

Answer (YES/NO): NO